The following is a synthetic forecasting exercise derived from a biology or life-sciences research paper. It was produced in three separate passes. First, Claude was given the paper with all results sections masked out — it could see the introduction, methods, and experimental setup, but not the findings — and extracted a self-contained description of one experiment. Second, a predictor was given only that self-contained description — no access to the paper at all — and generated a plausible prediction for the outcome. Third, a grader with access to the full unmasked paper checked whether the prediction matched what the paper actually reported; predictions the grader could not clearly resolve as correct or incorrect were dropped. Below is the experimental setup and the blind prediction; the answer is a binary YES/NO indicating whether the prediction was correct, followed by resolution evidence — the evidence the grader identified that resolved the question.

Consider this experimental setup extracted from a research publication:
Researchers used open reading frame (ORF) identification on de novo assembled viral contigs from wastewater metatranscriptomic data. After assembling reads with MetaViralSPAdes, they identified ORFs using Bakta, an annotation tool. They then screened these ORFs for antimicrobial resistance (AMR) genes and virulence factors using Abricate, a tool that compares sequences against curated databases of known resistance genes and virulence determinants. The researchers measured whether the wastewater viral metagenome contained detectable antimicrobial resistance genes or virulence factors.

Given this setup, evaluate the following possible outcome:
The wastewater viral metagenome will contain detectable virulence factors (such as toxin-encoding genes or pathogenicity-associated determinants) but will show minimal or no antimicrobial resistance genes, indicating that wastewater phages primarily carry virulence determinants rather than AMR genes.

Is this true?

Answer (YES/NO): NO